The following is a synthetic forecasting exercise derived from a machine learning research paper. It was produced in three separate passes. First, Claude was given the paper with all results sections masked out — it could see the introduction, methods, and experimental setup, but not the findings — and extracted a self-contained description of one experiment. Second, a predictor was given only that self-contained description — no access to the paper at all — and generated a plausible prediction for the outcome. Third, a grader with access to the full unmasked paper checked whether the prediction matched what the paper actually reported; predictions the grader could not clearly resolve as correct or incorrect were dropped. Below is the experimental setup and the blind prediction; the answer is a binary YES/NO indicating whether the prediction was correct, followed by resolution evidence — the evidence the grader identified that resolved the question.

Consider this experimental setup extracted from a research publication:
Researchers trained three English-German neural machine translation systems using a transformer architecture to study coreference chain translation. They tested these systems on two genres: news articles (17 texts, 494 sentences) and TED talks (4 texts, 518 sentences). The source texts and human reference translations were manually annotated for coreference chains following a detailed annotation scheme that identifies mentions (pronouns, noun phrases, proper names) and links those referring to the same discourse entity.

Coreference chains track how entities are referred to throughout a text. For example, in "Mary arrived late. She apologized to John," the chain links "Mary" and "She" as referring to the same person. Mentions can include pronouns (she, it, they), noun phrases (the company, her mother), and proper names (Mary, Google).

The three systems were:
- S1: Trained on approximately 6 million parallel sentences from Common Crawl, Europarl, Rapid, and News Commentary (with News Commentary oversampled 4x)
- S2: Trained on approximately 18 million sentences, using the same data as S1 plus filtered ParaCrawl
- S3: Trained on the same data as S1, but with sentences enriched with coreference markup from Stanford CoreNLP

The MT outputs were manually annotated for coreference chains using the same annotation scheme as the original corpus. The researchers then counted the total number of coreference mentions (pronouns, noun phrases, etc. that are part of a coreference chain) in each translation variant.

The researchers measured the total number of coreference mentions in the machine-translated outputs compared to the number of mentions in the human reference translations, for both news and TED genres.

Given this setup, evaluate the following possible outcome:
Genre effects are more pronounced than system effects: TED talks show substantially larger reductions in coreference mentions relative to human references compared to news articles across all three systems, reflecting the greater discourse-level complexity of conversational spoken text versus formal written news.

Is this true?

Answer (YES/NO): NO